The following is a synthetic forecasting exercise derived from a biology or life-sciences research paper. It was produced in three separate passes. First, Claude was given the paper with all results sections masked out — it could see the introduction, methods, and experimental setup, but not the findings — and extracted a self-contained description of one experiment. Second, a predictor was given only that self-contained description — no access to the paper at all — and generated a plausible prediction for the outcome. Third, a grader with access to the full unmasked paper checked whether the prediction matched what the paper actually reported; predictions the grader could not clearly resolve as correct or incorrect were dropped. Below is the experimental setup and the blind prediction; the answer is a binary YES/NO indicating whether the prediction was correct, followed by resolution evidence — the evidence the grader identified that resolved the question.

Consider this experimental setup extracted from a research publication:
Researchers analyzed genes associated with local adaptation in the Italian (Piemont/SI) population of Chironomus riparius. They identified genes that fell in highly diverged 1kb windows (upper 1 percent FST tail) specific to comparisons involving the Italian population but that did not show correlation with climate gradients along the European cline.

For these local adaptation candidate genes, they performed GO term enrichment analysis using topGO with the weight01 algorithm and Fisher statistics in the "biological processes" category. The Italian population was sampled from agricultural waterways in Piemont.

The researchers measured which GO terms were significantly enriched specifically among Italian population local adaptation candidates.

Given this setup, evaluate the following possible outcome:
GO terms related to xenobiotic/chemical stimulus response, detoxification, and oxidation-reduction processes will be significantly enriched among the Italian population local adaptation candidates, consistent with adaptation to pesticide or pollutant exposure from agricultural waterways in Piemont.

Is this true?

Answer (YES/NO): NO